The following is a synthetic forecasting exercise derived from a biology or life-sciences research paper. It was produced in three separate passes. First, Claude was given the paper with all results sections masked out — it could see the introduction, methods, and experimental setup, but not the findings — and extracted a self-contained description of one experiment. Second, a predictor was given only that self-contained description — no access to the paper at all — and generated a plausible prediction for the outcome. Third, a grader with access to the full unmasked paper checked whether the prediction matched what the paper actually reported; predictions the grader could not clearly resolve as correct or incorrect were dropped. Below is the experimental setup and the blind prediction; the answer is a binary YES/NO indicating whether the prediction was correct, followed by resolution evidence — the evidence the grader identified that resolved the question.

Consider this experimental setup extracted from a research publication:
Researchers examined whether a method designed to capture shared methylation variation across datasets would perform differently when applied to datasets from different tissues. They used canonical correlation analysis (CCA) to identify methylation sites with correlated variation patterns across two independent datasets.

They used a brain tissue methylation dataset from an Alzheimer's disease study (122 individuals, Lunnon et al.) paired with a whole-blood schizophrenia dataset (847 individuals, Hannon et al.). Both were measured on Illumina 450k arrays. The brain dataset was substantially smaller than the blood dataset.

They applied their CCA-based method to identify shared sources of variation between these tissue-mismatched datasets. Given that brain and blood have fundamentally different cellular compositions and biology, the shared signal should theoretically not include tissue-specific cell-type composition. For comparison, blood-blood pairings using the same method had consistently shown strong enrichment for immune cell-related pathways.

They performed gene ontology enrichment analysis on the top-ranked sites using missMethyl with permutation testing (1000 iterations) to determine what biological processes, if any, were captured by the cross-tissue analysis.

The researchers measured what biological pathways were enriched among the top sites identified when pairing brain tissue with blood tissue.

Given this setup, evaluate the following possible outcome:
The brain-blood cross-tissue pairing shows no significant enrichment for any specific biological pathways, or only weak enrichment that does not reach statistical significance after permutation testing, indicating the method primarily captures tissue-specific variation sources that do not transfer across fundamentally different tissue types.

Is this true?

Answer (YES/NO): NO